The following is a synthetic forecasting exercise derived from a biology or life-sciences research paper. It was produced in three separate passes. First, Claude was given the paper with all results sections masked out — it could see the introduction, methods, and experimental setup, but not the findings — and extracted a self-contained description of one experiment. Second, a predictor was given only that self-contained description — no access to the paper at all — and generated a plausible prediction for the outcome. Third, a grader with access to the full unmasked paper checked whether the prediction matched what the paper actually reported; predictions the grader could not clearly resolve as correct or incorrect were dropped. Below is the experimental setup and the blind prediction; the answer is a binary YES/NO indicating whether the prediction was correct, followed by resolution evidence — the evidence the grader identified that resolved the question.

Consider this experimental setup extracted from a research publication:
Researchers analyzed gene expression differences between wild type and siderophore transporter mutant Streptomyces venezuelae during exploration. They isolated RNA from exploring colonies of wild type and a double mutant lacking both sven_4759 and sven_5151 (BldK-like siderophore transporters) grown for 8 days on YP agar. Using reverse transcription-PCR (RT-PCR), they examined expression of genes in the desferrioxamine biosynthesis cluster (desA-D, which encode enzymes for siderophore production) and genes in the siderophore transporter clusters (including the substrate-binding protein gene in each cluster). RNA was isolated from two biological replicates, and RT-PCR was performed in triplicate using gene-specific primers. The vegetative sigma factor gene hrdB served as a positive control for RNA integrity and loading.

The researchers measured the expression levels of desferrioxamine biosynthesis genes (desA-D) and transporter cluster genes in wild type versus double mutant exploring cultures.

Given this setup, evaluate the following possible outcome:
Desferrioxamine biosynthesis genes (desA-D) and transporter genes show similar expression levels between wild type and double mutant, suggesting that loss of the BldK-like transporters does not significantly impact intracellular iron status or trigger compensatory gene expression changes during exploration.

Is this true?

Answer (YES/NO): NO